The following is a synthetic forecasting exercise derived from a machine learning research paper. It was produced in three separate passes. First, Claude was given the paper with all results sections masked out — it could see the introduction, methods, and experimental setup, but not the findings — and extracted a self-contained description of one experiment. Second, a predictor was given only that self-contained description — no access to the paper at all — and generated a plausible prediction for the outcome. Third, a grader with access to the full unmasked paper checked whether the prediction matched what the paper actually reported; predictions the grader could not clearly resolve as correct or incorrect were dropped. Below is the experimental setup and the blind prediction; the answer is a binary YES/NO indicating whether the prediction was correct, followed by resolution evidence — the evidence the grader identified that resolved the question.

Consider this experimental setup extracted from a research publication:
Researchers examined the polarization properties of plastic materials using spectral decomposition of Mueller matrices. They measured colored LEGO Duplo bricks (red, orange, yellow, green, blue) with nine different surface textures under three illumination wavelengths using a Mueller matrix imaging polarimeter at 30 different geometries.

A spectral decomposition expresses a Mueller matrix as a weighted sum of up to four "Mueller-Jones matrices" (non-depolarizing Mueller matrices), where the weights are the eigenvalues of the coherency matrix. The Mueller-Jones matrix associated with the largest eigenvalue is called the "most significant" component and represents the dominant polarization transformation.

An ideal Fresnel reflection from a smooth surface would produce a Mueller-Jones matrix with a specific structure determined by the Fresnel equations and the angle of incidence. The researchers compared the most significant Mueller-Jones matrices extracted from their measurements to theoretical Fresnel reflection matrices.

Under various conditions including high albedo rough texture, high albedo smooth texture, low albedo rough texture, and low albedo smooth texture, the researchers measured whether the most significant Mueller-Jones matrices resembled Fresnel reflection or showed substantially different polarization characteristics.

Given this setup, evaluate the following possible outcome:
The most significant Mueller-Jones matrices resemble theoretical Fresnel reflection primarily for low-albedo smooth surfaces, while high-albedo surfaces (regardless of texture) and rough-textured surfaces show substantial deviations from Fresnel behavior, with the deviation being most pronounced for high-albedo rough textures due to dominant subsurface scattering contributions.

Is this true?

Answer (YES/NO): NO